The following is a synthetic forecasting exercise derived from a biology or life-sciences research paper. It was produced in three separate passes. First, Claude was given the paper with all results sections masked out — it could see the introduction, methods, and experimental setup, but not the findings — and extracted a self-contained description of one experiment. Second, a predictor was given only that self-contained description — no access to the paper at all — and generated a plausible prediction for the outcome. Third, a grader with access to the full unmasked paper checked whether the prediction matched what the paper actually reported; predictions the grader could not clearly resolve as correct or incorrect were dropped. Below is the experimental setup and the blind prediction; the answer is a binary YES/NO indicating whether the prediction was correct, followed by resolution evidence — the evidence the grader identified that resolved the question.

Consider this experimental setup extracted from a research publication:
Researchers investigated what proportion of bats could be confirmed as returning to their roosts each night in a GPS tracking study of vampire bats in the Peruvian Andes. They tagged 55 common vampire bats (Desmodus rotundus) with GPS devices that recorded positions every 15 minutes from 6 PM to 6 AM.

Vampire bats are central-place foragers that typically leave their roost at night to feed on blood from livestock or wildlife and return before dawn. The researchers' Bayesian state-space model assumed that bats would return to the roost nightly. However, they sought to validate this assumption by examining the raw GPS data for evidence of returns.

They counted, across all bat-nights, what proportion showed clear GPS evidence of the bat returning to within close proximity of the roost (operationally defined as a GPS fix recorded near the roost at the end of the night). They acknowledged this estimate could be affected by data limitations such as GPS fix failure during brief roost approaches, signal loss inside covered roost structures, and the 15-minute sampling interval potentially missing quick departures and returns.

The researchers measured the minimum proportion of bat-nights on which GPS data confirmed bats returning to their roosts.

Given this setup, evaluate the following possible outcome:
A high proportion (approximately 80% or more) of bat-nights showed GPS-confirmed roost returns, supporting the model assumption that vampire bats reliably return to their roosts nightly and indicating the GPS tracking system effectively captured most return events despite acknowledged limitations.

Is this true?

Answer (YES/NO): NO